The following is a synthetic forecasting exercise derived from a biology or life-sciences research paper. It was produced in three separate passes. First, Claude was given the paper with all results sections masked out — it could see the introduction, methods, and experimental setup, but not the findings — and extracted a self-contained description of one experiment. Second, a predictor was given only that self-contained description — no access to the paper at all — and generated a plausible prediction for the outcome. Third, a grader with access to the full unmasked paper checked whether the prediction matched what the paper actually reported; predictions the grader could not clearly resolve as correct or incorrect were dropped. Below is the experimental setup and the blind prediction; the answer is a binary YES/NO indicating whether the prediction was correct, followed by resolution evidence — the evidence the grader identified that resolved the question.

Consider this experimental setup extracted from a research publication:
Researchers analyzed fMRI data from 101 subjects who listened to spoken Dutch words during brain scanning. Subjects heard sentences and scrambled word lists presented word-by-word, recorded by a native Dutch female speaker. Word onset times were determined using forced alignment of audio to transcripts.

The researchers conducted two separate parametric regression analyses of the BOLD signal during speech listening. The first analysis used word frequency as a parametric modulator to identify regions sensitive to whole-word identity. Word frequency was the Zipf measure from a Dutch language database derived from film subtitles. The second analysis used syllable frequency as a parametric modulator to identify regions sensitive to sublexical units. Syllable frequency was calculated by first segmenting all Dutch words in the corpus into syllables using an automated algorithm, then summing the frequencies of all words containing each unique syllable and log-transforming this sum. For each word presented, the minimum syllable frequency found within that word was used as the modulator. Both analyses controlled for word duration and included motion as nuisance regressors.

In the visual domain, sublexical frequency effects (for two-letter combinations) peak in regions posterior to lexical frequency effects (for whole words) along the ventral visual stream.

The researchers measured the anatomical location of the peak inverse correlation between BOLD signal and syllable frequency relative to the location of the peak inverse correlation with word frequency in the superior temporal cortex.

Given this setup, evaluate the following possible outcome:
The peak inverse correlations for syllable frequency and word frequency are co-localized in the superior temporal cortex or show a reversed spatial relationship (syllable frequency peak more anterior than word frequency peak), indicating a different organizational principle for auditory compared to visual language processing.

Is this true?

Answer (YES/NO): NO